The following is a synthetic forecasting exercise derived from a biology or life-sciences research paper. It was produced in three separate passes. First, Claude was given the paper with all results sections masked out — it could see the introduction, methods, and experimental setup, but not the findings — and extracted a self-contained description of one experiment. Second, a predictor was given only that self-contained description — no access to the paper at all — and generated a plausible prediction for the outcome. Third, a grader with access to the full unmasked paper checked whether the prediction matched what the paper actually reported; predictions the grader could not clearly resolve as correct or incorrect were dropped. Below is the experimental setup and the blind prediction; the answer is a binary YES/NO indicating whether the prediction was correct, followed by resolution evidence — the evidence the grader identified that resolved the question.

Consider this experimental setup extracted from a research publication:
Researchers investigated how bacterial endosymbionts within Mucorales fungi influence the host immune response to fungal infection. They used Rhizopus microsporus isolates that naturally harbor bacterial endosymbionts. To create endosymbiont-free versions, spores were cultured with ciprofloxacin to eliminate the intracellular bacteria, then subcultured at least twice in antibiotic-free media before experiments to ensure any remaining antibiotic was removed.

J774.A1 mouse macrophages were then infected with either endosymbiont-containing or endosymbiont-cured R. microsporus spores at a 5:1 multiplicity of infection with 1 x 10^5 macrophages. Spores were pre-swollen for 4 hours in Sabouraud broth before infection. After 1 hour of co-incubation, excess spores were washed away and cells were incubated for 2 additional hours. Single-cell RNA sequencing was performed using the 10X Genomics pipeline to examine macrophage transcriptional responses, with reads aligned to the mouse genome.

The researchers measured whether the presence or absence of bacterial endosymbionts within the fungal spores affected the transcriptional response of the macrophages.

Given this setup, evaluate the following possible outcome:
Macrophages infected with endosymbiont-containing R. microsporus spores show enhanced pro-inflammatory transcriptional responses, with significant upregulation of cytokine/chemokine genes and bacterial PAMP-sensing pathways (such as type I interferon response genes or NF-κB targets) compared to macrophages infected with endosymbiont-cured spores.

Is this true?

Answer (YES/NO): NO